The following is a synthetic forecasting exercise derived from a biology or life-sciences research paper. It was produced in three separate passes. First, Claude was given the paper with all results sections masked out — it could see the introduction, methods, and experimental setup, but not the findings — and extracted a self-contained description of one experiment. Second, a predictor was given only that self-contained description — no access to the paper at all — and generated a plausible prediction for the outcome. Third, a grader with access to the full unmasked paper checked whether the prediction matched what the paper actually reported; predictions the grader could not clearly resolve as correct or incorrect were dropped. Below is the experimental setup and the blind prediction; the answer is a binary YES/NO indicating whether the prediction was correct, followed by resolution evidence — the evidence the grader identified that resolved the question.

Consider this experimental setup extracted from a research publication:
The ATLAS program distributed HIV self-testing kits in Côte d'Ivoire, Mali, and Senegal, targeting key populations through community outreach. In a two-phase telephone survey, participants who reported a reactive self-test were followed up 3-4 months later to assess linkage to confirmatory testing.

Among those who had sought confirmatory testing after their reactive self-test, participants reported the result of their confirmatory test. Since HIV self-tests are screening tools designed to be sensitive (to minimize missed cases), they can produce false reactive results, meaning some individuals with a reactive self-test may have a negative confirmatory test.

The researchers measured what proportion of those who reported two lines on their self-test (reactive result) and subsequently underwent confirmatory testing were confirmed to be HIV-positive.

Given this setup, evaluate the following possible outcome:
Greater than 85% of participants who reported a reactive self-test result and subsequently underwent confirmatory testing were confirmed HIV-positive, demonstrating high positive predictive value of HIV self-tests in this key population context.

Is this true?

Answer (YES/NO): NO